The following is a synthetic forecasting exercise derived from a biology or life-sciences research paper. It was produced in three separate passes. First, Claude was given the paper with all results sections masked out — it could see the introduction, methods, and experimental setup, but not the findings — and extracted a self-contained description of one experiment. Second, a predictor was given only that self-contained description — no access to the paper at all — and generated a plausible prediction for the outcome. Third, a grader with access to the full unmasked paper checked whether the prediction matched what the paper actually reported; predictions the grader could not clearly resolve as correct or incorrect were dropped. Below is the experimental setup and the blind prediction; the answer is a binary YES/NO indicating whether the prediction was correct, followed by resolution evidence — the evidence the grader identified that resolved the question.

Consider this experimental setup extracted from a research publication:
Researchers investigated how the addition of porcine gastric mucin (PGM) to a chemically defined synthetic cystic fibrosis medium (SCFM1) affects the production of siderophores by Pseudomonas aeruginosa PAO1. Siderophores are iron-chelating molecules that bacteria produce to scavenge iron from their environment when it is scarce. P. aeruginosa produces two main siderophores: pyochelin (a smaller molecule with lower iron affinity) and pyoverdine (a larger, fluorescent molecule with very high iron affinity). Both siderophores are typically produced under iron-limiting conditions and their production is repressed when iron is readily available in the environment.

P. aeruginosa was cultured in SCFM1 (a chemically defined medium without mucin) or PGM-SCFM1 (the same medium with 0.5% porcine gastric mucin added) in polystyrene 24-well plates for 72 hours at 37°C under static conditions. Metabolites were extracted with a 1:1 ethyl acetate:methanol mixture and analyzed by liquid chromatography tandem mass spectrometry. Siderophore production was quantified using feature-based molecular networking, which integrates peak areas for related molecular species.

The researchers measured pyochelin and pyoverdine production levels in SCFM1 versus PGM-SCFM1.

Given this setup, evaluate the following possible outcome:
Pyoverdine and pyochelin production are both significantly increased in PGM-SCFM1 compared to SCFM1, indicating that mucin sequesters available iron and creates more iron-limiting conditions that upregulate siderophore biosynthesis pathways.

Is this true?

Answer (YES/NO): NO